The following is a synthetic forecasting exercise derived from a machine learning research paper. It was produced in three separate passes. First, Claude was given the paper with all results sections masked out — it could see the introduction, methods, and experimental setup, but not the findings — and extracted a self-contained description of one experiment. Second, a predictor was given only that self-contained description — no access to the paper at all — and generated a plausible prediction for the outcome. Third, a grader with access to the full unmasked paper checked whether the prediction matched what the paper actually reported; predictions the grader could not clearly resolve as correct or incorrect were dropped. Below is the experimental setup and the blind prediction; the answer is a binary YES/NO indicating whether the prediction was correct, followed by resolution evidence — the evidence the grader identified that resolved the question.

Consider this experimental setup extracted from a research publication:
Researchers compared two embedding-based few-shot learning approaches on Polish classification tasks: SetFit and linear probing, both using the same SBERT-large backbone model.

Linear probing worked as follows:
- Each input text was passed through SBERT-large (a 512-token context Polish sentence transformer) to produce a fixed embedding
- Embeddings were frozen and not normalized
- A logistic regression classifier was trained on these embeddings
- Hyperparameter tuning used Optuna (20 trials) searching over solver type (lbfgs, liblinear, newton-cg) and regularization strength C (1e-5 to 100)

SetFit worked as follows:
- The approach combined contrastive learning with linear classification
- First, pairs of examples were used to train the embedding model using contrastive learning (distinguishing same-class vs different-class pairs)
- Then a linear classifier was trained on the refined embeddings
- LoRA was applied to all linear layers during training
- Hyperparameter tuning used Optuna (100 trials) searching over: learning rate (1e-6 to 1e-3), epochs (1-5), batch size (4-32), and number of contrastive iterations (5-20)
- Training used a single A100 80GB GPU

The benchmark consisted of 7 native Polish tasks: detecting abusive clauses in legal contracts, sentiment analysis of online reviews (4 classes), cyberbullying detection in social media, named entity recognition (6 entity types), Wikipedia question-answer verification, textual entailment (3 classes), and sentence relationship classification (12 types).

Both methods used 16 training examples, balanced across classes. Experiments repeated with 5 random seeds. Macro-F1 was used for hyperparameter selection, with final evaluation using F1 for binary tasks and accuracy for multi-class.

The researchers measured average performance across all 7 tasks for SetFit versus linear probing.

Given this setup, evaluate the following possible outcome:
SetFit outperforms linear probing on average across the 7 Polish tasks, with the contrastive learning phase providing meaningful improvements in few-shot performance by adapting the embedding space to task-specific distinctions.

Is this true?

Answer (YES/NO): YES